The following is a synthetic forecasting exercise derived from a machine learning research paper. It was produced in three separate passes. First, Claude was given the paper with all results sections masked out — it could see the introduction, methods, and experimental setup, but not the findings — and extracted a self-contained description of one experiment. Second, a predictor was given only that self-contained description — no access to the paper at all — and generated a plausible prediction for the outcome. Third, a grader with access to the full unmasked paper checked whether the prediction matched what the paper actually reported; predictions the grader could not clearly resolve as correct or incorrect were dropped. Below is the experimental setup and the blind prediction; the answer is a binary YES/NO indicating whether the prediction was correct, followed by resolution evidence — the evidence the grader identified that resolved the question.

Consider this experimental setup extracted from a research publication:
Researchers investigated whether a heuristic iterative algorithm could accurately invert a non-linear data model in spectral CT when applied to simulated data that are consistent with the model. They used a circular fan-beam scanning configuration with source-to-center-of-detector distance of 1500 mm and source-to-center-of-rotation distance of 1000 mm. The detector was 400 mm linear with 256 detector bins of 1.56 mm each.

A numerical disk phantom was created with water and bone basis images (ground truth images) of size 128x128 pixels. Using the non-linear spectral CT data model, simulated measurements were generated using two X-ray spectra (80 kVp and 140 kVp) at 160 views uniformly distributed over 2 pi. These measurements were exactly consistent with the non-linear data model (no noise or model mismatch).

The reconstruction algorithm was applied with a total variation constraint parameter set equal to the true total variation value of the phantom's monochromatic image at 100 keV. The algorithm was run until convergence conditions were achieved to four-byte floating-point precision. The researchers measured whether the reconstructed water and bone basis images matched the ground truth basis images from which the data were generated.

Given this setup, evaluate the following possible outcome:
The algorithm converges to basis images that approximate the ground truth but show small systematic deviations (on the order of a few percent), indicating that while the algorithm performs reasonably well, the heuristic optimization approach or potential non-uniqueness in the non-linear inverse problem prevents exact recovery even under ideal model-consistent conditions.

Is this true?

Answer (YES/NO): NO